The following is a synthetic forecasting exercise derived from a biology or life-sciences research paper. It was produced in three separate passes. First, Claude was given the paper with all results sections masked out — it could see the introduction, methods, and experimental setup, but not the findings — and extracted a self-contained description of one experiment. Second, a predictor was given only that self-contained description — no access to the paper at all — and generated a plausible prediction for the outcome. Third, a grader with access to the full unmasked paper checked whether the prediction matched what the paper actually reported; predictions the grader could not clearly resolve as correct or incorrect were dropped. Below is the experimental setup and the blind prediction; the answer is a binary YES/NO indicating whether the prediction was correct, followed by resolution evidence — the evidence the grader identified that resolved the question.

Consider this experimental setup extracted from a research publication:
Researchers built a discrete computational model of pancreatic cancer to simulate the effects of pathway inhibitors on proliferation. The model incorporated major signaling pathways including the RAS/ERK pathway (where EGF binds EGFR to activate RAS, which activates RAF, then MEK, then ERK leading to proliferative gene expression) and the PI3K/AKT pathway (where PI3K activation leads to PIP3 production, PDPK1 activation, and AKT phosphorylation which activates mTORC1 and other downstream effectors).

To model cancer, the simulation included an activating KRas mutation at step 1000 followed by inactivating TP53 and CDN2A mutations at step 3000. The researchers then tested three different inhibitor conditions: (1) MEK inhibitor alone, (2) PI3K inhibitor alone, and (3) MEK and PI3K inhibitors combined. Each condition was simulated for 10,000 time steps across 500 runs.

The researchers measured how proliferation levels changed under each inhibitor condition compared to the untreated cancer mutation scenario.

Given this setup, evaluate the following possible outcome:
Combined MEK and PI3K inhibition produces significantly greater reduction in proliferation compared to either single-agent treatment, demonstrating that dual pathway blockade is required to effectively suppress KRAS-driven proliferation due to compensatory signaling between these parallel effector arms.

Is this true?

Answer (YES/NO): YES